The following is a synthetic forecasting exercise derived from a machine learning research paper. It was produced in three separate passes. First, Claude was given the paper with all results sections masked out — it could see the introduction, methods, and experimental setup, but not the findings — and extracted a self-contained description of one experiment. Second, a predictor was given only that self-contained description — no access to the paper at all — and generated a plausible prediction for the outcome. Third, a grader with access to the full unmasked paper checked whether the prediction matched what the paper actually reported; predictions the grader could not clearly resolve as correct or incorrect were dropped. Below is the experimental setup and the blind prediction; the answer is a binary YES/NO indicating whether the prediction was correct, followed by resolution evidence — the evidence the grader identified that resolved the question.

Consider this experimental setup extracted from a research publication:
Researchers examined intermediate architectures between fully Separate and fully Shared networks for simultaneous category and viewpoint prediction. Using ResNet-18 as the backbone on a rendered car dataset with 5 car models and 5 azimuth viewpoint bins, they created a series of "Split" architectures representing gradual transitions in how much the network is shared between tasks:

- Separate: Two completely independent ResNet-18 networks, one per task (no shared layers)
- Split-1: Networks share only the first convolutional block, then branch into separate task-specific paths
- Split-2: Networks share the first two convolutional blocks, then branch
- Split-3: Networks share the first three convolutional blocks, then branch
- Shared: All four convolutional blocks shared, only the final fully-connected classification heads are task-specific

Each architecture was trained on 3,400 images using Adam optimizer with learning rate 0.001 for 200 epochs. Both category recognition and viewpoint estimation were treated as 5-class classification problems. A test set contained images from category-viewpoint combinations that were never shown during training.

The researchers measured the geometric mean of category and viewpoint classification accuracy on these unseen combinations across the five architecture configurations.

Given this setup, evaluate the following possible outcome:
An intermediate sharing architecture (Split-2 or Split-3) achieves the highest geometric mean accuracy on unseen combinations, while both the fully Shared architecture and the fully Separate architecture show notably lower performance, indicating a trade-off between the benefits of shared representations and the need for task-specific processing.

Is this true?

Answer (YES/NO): NO